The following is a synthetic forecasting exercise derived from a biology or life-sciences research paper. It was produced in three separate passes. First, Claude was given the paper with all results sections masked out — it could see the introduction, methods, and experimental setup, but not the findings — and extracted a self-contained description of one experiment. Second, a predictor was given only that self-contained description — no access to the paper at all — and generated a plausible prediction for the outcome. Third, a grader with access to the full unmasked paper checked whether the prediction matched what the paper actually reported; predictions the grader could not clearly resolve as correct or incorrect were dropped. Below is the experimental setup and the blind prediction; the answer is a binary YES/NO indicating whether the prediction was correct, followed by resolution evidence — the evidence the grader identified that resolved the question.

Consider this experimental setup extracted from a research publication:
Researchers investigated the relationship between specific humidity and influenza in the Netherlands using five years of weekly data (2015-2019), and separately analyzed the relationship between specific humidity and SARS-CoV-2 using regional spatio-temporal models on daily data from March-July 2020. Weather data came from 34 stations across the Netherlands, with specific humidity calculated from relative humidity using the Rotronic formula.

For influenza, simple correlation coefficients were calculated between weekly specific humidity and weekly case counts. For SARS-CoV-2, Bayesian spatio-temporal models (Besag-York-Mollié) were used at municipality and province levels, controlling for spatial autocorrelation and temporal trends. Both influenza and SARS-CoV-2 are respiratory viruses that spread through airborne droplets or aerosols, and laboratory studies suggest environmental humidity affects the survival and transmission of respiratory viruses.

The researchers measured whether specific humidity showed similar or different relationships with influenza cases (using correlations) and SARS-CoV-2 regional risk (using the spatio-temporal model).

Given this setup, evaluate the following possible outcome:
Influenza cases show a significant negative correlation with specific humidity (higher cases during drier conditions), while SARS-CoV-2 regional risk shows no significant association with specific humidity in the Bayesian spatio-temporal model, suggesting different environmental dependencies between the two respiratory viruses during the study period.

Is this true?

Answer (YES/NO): NO